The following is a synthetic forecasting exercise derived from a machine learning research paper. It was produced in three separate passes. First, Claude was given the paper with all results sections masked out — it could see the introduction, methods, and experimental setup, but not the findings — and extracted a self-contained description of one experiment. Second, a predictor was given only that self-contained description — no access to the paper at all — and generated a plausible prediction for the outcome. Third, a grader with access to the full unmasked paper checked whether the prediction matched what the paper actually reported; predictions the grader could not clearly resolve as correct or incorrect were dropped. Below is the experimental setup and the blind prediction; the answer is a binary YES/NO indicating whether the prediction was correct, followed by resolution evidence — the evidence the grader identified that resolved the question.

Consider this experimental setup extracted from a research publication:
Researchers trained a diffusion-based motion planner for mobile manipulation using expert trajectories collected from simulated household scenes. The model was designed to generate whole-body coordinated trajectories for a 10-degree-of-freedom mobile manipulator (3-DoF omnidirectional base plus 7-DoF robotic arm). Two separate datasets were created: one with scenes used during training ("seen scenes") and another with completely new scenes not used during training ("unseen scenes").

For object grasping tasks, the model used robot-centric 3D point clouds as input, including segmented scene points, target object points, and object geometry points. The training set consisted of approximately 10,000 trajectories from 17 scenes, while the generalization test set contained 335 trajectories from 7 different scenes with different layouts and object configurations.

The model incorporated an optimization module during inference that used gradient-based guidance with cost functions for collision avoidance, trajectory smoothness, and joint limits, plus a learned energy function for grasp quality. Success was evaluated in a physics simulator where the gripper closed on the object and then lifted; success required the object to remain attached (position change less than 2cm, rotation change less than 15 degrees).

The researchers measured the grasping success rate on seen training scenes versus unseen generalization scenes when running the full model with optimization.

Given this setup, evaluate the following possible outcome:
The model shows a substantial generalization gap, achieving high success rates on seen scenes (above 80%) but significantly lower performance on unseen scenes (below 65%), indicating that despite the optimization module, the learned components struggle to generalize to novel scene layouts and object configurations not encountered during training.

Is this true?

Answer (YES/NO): NO